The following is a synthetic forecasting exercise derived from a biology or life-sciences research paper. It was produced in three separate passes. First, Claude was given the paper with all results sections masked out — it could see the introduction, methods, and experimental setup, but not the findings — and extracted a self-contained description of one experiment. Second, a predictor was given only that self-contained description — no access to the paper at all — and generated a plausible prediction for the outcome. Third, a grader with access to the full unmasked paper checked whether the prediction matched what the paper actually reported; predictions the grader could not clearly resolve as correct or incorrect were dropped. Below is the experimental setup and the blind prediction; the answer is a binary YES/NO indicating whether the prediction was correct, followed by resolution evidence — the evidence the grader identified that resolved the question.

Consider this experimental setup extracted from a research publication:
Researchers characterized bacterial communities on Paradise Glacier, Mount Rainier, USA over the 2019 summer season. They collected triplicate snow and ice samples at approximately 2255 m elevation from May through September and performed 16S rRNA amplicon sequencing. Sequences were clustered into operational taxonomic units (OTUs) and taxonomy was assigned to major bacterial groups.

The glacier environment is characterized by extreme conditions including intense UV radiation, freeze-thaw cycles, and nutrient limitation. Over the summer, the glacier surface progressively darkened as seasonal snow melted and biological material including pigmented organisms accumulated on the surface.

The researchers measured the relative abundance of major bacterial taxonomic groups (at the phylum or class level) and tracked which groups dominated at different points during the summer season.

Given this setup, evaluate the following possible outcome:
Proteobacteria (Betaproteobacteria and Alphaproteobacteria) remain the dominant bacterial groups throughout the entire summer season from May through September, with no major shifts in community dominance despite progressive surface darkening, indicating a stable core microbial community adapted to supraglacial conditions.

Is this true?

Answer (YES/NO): NO